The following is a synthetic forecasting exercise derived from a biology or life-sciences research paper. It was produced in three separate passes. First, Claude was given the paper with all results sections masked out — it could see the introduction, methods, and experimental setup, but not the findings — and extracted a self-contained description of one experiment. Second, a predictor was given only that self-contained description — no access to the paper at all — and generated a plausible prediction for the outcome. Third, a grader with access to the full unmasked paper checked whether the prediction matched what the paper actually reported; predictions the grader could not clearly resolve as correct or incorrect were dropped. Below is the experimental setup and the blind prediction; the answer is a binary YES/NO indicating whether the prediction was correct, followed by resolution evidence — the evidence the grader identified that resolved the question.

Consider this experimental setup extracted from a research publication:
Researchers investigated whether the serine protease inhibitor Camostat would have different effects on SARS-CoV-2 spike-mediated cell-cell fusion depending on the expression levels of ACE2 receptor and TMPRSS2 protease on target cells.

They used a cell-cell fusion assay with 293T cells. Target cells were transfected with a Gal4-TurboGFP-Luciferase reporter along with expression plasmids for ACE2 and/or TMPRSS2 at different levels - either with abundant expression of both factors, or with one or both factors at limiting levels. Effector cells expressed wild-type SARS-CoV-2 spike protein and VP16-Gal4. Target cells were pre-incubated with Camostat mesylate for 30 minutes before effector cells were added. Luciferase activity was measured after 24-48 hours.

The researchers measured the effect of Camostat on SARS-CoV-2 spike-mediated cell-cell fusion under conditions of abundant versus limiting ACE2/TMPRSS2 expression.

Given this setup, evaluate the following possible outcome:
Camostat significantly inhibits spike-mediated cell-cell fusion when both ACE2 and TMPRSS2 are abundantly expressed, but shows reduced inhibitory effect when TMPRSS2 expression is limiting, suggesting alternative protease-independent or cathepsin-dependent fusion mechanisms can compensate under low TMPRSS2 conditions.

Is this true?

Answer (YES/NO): NO